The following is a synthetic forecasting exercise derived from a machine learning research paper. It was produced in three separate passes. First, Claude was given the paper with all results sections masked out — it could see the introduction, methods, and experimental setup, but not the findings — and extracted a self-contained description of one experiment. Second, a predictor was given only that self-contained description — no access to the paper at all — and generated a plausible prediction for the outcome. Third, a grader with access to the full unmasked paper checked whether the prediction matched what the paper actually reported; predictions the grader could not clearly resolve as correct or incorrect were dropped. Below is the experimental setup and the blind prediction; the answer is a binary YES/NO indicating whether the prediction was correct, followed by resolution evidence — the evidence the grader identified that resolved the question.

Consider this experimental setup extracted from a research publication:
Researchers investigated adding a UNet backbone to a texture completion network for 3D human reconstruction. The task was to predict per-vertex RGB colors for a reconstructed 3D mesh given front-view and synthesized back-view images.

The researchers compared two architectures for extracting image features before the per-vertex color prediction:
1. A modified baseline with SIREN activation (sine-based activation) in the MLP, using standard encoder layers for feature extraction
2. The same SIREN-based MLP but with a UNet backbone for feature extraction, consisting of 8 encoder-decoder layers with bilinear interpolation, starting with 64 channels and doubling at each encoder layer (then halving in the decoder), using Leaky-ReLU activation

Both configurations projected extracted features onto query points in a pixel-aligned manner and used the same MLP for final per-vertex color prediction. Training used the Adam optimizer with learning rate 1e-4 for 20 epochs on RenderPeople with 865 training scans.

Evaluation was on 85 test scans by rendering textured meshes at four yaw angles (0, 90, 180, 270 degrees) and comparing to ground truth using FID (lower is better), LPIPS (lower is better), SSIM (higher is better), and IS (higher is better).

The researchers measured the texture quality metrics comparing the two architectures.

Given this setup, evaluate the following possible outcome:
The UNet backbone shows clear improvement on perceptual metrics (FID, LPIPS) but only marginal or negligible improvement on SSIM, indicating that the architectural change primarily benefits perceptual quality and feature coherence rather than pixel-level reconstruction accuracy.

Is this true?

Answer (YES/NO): YES